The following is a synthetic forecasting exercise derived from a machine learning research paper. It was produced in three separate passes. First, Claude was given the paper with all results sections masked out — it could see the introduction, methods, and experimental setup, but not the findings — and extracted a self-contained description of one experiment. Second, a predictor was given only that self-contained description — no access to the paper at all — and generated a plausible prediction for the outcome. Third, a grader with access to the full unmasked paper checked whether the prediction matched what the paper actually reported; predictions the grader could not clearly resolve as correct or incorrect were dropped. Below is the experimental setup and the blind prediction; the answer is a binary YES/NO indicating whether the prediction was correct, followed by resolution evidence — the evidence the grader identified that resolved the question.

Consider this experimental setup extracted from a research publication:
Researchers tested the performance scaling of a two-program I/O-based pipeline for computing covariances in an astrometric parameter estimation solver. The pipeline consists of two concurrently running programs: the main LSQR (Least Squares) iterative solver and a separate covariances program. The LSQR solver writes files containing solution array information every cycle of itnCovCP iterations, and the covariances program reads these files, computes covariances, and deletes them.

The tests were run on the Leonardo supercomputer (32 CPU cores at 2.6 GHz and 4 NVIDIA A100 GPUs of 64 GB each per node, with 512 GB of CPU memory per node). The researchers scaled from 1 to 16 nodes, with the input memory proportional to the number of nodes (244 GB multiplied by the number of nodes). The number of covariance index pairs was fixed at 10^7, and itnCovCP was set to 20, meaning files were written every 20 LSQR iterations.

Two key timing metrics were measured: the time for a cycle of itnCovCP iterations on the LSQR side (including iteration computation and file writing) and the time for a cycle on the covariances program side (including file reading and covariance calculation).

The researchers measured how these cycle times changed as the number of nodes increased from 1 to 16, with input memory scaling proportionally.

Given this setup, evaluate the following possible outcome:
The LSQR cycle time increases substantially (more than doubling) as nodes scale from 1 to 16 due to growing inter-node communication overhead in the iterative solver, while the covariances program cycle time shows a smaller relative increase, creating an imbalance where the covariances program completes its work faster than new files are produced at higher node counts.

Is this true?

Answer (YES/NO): NO